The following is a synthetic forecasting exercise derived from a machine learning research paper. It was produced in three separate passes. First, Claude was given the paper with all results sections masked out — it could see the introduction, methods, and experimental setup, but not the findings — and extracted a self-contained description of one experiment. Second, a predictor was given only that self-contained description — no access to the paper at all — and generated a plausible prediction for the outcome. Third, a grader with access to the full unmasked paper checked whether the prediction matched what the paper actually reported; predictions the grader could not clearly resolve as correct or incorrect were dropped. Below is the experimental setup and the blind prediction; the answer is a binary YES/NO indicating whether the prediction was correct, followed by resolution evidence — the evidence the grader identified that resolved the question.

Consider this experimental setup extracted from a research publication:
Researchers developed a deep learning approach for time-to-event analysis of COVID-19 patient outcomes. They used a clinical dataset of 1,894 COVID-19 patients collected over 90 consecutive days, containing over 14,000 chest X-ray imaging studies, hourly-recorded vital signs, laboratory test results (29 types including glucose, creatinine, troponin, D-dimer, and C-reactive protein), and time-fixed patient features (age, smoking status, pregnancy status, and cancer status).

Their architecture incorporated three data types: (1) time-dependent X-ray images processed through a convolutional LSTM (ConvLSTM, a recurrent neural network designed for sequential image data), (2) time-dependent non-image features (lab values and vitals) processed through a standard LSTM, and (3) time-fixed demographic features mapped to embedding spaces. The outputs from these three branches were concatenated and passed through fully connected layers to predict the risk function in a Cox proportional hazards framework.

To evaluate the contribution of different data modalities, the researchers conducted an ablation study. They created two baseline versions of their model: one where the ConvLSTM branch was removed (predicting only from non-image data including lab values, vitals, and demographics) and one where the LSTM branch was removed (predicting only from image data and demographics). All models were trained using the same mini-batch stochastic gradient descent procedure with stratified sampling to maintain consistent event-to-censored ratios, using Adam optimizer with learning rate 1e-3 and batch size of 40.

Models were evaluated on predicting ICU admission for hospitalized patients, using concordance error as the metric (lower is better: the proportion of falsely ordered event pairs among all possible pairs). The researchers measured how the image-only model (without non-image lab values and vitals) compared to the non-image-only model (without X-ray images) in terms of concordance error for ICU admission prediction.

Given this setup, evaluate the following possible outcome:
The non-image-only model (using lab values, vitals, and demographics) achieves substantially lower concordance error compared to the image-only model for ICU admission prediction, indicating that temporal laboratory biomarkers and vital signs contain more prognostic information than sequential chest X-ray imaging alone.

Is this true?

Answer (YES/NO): YES